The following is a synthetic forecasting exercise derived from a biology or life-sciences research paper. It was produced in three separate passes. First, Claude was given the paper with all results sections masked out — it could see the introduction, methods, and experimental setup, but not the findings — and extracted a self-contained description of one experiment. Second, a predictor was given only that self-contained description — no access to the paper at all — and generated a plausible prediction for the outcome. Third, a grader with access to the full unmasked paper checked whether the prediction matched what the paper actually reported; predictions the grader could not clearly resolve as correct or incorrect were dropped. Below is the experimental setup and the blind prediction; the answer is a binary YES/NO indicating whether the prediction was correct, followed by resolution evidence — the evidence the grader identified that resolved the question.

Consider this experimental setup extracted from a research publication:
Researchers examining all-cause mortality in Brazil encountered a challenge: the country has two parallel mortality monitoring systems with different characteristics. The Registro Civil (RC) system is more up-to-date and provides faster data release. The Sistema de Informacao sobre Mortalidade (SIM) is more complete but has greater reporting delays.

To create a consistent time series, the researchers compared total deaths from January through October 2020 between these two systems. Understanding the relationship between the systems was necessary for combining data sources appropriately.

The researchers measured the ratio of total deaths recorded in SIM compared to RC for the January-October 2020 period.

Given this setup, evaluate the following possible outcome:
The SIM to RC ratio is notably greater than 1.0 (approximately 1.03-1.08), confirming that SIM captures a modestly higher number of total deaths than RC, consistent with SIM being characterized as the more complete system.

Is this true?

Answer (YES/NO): YES